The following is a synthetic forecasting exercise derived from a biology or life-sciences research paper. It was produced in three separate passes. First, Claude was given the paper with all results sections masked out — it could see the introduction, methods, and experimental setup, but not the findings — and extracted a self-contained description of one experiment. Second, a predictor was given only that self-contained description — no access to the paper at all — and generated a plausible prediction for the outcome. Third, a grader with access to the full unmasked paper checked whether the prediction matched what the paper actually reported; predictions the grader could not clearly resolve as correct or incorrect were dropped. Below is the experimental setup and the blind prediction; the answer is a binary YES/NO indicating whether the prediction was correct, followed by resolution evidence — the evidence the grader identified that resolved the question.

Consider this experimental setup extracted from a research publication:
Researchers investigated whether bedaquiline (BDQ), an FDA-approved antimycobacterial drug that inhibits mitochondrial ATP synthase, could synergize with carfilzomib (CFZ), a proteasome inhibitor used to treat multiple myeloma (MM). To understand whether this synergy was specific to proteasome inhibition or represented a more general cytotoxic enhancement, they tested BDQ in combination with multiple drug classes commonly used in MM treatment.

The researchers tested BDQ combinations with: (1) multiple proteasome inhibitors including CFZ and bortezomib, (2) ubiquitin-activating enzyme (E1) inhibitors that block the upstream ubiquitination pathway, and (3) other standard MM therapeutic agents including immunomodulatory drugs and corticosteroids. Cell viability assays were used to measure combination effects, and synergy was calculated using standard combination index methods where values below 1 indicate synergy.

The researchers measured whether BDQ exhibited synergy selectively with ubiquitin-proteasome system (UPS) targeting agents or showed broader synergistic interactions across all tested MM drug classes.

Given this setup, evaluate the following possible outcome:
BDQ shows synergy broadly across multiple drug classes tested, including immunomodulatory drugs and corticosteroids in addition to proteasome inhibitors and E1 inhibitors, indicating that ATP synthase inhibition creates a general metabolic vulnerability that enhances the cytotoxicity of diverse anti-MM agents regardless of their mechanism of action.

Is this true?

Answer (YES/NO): NO